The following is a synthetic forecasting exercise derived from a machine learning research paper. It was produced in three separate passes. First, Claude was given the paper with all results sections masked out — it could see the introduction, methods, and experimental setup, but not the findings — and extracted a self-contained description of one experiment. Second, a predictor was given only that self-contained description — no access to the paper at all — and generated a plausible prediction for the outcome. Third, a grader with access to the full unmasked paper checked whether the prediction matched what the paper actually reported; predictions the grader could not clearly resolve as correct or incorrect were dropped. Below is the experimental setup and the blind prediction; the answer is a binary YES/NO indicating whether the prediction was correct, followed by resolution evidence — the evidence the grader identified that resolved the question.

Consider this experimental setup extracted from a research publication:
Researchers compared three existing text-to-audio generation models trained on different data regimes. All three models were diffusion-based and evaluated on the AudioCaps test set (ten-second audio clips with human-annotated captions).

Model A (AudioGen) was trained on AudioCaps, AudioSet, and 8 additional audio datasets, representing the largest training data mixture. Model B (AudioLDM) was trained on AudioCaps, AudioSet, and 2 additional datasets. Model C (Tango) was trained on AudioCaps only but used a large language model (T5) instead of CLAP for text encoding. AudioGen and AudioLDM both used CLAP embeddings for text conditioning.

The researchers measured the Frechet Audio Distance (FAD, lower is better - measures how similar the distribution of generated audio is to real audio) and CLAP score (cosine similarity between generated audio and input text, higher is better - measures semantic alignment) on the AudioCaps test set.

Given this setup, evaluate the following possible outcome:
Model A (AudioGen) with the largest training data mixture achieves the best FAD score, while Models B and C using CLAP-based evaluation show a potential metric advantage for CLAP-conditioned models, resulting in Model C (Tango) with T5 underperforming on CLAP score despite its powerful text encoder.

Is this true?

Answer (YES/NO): NO